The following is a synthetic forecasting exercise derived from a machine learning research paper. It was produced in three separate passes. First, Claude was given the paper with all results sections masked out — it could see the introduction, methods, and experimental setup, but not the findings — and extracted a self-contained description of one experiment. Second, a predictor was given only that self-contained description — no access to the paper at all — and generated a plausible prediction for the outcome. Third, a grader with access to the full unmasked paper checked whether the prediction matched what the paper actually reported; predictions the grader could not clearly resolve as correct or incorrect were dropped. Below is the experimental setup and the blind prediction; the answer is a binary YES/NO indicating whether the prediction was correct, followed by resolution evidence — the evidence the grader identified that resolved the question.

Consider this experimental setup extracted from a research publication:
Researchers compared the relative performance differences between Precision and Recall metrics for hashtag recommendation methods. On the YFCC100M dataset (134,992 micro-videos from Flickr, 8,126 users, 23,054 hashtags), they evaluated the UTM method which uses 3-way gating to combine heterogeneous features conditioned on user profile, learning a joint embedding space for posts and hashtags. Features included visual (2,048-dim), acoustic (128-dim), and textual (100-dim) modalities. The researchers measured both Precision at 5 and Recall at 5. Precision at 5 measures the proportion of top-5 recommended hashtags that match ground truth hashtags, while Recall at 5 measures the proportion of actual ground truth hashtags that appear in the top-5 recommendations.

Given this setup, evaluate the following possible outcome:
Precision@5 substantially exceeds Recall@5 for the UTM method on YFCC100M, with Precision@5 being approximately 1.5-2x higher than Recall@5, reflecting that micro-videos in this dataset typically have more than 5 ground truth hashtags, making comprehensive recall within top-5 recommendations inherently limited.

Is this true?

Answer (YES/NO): NO